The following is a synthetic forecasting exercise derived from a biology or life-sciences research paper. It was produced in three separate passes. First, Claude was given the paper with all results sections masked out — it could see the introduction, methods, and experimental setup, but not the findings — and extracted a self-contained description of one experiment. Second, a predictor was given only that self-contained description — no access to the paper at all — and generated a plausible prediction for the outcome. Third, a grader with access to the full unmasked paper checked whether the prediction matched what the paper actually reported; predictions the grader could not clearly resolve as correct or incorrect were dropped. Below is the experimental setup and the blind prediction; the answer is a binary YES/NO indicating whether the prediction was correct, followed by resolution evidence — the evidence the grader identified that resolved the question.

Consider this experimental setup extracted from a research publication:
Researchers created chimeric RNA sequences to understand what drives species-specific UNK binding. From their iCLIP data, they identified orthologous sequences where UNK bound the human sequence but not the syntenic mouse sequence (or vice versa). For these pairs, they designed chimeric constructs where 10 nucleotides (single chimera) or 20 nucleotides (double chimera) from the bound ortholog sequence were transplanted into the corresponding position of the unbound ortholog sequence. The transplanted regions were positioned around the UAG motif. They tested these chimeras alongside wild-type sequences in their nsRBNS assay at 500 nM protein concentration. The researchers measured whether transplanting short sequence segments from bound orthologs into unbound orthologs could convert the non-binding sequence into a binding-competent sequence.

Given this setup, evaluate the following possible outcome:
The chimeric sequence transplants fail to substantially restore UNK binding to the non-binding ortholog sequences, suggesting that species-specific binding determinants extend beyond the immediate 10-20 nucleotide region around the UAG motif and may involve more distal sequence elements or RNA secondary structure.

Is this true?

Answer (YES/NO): NO